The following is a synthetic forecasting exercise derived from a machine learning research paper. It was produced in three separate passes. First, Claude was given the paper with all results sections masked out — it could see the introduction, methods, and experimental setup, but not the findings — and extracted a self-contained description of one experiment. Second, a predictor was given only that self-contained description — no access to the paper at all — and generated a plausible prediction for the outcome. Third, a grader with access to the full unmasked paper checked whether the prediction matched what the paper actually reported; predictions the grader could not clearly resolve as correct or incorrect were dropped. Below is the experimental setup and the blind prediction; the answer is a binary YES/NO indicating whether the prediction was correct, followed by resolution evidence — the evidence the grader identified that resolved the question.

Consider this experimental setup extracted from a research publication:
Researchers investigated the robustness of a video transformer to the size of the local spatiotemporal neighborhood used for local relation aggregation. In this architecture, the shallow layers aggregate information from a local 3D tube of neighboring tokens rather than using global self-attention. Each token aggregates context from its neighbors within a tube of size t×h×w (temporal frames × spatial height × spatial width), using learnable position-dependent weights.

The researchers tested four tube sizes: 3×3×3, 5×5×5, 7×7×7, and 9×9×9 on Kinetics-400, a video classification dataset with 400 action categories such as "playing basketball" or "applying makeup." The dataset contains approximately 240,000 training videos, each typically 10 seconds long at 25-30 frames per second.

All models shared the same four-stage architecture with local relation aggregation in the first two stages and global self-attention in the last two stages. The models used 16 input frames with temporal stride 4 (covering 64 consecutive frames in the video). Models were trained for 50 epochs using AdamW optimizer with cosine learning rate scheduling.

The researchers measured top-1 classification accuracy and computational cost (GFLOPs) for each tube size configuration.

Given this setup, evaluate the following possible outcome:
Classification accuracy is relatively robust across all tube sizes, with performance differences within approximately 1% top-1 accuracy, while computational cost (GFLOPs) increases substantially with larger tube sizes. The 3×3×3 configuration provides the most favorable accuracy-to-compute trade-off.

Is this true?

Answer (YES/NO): NO